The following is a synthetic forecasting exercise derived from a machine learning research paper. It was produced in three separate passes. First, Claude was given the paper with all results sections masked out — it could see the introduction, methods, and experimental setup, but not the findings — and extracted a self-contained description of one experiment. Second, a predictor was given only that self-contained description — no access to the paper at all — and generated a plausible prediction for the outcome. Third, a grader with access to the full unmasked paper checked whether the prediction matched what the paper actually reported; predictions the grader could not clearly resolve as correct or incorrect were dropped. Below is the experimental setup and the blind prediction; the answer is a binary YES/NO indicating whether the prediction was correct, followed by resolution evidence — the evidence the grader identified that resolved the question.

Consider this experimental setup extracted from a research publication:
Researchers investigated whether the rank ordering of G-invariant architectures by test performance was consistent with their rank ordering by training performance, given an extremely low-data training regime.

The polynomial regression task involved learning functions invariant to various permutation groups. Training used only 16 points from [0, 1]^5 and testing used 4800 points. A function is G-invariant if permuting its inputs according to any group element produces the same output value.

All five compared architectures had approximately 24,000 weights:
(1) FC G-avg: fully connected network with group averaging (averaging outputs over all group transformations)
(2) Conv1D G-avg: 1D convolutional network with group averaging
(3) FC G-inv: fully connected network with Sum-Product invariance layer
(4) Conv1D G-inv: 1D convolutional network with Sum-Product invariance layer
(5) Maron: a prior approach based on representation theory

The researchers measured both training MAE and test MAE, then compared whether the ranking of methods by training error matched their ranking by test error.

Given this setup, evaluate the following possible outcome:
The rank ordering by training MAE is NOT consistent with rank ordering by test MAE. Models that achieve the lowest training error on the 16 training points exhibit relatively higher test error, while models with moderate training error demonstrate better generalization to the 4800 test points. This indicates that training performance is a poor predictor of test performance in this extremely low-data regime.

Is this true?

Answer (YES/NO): NO